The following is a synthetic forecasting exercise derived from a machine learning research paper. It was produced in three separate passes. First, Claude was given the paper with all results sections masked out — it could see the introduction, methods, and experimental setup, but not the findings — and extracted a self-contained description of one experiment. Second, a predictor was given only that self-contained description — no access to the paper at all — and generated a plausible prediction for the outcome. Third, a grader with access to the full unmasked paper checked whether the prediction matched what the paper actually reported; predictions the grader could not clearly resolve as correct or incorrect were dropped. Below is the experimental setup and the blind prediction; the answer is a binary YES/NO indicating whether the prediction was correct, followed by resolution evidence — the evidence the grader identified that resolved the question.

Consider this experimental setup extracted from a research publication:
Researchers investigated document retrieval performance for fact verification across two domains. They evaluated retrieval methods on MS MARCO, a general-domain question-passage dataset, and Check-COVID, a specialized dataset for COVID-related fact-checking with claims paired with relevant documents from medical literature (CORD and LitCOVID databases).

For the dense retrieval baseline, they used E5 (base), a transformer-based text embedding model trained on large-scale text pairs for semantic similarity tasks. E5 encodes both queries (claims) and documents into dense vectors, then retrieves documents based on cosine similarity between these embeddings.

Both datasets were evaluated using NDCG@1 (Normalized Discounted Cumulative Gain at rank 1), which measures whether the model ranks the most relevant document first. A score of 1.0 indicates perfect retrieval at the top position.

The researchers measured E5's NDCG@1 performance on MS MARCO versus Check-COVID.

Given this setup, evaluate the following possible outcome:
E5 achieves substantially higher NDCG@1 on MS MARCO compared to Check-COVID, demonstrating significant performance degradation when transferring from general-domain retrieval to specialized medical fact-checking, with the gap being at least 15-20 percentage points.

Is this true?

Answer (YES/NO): YES